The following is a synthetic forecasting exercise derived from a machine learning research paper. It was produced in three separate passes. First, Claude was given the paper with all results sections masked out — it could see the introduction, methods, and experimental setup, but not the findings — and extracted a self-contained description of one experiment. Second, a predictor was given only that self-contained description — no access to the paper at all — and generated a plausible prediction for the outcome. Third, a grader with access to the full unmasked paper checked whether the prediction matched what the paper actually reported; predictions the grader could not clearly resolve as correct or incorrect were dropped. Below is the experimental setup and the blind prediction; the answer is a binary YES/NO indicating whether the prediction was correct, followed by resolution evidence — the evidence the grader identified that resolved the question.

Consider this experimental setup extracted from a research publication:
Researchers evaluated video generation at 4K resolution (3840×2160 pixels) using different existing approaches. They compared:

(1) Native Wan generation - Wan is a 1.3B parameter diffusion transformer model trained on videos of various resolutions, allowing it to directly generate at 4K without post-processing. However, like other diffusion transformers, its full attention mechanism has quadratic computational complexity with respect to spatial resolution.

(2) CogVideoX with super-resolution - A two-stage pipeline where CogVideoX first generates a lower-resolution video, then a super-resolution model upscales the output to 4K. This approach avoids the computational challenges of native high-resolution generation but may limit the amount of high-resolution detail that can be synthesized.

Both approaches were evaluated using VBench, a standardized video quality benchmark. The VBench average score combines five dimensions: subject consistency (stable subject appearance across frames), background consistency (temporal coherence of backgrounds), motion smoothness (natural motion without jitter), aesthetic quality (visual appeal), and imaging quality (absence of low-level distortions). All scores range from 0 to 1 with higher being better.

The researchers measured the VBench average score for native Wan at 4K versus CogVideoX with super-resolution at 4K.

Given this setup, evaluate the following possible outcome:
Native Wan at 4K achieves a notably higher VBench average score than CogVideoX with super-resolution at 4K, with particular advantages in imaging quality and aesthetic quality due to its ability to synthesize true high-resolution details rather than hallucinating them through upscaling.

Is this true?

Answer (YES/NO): NO